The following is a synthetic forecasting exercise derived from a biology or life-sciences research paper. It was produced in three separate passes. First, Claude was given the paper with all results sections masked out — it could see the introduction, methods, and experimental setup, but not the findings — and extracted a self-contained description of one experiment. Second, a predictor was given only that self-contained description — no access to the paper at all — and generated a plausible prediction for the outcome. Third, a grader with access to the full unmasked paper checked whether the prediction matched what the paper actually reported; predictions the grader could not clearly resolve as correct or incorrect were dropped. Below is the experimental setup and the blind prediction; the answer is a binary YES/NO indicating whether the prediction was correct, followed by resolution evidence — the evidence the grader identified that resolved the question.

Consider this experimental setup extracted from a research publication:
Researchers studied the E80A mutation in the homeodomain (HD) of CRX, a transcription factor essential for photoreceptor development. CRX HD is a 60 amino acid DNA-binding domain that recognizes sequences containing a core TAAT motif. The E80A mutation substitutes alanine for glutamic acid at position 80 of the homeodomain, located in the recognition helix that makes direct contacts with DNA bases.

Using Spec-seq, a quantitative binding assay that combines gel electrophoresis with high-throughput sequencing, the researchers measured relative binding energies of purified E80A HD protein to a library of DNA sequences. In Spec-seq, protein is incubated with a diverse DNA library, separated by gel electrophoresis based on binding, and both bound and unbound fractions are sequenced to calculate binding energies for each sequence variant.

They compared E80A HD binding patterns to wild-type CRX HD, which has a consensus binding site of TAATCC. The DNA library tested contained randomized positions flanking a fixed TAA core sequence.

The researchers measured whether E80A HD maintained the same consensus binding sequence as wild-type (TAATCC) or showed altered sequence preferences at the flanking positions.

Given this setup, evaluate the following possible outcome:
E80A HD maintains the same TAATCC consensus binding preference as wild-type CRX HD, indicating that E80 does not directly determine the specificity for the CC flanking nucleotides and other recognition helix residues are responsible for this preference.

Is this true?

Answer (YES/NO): YES